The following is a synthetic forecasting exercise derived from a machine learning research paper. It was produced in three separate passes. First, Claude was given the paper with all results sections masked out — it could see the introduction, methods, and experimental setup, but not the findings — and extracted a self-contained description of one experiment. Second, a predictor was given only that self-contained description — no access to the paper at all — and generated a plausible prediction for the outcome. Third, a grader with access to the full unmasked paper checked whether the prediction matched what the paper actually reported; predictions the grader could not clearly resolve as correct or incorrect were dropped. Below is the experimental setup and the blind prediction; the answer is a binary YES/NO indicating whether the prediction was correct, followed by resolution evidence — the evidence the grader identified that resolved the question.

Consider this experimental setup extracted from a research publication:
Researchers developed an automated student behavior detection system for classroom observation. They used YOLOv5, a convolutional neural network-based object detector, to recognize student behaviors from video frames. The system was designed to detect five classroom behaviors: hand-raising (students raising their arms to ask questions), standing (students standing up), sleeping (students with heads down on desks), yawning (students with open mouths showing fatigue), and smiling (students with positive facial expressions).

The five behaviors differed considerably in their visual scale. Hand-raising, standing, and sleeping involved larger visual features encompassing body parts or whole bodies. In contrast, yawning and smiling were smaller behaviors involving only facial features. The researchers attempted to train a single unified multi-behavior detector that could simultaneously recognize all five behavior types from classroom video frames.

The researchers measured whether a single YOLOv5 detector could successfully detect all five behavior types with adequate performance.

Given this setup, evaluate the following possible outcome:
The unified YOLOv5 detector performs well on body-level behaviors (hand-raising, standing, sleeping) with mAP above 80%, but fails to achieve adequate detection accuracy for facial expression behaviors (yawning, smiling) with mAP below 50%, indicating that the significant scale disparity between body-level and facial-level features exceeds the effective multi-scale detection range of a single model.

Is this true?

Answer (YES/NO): NO